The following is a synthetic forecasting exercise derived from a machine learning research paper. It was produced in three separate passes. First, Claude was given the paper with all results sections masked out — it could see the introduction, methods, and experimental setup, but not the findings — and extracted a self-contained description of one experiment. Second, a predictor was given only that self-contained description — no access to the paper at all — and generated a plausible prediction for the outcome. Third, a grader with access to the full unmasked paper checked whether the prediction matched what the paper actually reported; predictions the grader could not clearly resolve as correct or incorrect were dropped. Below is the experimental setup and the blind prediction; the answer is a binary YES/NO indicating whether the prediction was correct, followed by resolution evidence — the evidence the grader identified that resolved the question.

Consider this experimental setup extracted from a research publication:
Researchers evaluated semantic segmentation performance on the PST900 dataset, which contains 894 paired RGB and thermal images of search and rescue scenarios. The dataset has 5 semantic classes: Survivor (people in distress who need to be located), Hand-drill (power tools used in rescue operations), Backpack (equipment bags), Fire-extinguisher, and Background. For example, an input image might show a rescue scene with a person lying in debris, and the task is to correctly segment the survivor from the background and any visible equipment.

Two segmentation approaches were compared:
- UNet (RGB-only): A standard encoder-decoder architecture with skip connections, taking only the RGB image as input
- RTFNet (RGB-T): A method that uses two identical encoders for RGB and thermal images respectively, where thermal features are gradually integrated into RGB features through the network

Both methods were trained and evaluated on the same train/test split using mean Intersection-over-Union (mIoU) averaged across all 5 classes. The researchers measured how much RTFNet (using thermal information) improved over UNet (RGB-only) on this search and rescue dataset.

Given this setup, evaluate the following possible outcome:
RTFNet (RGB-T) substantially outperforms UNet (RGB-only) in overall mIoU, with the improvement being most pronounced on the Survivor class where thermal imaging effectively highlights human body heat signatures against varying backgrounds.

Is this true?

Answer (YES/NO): NO